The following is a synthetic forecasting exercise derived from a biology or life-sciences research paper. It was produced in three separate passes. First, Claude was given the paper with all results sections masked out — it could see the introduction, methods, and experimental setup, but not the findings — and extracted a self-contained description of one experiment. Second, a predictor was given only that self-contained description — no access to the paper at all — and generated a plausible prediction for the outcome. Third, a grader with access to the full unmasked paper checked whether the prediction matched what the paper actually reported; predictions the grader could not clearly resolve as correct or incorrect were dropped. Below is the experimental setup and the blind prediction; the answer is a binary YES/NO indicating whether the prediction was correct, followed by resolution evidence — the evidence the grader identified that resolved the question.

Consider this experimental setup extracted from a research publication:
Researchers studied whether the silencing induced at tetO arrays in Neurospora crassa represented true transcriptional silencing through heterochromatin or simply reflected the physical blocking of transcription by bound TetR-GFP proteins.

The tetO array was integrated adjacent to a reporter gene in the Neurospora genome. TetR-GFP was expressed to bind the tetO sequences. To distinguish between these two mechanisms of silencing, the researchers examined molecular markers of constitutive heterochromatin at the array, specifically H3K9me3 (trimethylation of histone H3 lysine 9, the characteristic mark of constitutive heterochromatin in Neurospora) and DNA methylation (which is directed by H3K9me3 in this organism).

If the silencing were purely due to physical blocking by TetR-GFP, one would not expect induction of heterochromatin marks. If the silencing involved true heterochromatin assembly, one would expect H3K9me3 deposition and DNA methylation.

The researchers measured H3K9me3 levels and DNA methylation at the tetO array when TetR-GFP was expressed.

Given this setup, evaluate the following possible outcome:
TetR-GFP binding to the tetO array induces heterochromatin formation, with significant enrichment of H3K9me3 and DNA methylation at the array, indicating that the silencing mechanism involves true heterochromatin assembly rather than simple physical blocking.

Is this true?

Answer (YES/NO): YES